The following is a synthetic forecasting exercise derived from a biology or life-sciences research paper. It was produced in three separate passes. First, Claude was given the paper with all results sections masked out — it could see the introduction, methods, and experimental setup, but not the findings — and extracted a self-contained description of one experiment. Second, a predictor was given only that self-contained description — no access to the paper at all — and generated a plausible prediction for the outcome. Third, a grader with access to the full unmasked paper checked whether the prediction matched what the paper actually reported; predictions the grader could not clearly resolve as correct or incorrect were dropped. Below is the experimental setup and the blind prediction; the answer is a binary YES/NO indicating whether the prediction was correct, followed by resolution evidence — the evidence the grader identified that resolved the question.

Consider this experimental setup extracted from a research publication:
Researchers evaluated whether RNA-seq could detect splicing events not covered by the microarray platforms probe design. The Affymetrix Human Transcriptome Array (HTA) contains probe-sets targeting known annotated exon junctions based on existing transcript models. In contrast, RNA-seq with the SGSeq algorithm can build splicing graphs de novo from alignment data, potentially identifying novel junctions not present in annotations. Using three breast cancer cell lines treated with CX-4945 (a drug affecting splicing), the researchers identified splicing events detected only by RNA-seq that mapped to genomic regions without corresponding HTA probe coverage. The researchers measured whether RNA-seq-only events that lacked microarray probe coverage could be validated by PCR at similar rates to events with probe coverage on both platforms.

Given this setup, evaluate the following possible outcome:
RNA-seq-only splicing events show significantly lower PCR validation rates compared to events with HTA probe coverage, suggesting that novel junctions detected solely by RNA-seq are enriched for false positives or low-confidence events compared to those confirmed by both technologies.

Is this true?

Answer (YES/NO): NO